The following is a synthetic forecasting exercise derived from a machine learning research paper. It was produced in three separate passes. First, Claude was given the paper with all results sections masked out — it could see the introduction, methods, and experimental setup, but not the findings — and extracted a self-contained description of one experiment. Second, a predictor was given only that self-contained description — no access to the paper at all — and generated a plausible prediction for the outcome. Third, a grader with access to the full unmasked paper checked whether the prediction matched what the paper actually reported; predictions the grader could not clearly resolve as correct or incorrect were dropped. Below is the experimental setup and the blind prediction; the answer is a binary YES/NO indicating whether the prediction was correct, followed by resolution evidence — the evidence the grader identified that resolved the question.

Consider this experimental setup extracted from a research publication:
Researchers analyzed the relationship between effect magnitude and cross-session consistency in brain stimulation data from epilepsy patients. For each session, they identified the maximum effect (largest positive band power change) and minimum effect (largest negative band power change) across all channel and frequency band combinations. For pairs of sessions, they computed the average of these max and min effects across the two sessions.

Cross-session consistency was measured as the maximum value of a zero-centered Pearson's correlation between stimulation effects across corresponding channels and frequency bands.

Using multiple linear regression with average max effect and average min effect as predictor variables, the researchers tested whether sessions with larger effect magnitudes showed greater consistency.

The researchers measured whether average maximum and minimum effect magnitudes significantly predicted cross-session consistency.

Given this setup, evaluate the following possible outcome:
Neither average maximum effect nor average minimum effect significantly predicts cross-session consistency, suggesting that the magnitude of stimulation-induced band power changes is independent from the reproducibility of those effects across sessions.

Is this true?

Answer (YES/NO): NO